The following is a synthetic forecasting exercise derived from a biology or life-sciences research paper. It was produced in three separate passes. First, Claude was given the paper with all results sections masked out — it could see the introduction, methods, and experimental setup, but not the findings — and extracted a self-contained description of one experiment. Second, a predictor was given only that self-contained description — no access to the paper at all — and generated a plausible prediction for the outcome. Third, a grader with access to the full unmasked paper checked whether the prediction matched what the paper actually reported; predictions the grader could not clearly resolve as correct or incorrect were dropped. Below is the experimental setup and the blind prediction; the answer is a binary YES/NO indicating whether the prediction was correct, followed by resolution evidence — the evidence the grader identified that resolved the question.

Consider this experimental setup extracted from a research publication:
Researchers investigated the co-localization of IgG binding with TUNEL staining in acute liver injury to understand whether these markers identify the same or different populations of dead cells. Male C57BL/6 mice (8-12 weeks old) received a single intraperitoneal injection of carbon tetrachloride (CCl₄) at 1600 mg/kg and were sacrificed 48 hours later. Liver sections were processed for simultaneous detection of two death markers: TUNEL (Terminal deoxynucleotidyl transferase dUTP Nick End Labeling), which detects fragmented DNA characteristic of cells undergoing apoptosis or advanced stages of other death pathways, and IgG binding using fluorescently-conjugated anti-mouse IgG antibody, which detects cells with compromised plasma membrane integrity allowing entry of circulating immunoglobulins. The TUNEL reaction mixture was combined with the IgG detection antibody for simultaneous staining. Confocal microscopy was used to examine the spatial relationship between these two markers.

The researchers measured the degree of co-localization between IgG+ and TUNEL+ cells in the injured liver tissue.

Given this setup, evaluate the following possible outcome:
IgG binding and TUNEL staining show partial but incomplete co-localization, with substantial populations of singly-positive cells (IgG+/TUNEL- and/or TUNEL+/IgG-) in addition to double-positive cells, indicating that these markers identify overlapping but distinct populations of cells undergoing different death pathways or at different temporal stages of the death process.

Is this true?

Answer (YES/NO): YES